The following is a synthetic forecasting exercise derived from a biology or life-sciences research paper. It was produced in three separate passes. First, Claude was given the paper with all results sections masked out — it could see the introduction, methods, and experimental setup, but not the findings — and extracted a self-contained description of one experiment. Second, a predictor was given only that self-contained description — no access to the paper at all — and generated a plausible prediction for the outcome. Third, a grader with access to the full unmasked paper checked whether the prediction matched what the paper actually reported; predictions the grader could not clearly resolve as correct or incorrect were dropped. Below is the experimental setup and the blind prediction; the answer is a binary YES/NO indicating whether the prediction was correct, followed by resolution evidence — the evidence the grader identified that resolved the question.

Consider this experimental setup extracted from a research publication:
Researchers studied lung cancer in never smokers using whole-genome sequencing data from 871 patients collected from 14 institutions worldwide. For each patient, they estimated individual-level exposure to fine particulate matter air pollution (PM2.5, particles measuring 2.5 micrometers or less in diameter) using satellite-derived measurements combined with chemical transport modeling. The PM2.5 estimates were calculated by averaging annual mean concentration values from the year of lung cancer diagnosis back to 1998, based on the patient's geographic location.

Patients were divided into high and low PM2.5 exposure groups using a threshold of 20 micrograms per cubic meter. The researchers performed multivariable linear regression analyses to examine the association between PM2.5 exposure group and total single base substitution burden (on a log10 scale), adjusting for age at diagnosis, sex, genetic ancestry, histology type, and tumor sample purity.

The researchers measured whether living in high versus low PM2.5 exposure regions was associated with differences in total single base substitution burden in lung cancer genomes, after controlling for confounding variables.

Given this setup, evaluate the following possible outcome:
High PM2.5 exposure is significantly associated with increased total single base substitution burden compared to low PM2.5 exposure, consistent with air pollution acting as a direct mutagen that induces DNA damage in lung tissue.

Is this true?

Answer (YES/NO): YES